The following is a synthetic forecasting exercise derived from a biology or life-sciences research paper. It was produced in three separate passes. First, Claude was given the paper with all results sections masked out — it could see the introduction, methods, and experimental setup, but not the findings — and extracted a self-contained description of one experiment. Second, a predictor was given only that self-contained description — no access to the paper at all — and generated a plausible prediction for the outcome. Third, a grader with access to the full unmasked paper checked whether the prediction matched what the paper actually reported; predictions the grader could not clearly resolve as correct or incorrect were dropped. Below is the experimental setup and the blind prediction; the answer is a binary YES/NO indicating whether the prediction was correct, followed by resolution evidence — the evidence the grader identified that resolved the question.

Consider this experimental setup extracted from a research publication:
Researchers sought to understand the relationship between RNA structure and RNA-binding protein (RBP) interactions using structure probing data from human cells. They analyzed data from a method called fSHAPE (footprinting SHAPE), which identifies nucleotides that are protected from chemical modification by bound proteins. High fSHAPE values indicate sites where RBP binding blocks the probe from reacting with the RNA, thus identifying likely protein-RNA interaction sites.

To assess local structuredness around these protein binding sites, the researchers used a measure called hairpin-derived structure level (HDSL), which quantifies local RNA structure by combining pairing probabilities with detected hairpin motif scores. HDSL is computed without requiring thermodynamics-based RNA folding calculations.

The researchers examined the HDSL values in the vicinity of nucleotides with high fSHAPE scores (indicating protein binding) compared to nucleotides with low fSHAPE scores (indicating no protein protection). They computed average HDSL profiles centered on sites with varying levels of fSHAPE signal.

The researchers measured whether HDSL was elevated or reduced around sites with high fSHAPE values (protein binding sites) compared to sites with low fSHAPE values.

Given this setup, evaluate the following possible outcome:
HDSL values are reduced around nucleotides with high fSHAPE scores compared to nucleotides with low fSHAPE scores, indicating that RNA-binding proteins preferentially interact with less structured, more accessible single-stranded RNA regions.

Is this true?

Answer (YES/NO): NO